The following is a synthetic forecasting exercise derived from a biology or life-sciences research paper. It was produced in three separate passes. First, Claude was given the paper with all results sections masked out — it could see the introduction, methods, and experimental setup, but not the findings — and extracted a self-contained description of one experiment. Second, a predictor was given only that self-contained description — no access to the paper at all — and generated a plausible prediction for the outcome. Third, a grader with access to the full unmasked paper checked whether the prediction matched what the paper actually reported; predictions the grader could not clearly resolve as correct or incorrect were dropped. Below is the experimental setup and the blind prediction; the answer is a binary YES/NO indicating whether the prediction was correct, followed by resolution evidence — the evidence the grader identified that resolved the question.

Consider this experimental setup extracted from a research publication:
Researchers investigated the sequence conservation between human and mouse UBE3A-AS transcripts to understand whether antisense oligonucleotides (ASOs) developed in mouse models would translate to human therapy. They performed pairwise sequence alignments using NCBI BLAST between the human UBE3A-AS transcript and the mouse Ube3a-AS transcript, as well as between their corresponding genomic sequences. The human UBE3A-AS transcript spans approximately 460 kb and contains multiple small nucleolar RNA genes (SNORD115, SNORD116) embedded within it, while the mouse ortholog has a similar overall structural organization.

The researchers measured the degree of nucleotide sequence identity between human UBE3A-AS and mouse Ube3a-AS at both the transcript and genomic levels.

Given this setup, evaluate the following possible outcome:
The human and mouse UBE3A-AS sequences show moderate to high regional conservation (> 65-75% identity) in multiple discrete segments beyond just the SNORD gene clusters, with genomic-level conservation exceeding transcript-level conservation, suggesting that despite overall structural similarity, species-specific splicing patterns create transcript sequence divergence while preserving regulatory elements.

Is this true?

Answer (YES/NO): NO